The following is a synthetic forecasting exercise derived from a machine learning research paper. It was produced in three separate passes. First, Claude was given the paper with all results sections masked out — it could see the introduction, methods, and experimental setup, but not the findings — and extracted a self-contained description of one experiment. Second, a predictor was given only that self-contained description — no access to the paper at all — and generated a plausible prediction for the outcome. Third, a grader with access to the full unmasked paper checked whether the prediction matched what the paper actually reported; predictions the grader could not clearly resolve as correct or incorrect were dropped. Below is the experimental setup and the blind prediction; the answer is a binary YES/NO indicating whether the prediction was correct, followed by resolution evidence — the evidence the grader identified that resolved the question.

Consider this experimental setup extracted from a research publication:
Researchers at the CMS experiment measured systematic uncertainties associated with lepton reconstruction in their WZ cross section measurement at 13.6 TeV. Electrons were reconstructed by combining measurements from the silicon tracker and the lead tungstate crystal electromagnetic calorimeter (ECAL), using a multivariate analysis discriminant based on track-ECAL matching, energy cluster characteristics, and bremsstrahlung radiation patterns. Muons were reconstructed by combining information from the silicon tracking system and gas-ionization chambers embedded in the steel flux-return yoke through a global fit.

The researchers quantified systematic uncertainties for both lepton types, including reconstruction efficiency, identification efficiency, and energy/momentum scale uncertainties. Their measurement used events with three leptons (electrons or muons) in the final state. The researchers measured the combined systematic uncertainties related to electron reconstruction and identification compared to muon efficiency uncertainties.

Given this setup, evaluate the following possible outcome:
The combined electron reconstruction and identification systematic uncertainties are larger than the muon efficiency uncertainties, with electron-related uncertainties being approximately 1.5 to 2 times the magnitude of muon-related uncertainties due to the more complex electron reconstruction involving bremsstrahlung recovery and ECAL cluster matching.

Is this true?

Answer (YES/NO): NO